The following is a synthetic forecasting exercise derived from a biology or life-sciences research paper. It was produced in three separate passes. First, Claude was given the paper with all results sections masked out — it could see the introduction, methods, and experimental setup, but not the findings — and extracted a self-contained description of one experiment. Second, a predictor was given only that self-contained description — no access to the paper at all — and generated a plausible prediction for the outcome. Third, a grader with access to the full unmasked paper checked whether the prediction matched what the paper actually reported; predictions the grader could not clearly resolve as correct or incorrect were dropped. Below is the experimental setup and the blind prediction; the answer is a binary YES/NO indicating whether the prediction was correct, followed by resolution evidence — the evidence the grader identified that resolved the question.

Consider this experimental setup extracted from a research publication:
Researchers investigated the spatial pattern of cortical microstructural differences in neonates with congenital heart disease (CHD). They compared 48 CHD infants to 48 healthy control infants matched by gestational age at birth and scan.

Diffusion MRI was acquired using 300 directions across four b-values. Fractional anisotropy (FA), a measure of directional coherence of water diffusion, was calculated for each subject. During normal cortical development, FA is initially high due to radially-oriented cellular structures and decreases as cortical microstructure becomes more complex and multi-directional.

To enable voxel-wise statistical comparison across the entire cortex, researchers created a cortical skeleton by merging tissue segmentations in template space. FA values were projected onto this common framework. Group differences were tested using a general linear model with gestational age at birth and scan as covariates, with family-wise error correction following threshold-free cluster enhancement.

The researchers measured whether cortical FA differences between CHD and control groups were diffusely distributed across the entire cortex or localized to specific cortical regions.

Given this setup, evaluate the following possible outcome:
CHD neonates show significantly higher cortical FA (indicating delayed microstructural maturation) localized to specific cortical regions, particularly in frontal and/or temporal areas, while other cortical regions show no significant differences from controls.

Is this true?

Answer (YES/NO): NO